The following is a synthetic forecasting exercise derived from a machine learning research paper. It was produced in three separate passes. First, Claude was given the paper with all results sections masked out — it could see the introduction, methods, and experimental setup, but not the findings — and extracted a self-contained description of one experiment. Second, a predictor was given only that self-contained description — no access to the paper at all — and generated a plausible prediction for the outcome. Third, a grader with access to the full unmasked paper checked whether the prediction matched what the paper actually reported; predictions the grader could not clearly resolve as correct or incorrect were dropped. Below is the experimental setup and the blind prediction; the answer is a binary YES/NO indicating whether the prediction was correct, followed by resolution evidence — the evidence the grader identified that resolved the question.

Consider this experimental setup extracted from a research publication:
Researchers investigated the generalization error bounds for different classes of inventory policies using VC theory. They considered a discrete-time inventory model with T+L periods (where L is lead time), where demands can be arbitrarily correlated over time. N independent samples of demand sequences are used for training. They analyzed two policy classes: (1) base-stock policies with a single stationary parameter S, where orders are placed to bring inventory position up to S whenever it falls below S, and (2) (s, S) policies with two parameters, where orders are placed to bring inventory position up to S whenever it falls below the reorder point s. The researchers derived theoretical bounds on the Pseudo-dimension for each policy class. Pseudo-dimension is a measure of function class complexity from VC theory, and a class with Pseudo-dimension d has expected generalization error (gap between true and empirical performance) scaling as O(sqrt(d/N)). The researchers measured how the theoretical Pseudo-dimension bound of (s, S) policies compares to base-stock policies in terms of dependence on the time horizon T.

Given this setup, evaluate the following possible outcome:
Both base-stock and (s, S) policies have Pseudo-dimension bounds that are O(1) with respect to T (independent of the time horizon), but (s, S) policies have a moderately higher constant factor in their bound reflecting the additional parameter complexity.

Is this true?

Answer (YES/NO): NO